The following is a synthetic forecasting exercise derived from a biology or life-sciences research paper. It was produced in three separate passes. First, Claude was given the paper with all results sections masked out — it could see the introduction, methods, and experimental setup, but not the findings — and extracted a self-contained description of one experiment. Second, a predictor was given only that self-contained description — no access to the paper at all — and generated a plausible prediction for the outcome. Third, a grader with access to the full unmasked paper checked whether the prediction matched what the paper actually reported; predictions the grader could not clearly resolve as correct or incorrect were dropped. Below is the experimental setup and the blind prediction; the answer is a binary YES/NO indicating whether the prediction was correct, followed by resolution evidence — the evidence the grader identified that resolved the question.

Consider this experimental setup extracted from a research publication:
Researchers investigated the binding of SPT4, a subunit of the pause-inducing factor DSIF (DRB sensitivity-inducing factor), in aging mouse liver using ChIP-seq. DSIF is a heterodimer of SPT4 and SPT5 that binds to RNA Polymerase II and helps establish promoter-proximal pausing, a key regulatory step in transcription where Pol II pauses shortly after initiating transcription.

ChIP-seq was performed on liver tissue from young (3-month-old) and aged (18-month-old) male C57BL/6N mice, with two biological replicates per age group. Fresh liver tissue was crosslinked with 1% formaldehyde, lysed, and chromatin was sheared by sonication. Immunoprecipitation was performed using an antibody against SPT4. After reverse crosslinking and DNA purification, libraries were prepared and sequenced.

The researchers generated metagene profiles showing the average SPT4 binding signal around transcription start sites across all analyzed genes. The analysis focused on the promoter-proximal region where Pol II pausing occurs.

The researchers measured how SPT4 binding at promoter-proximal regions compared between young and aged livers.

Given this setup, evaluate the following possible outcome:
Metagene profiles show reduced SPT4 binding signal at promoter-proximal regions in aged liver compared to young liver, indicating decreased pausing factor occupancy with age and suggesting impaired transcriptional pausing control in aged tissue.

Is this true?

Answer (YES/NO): YES